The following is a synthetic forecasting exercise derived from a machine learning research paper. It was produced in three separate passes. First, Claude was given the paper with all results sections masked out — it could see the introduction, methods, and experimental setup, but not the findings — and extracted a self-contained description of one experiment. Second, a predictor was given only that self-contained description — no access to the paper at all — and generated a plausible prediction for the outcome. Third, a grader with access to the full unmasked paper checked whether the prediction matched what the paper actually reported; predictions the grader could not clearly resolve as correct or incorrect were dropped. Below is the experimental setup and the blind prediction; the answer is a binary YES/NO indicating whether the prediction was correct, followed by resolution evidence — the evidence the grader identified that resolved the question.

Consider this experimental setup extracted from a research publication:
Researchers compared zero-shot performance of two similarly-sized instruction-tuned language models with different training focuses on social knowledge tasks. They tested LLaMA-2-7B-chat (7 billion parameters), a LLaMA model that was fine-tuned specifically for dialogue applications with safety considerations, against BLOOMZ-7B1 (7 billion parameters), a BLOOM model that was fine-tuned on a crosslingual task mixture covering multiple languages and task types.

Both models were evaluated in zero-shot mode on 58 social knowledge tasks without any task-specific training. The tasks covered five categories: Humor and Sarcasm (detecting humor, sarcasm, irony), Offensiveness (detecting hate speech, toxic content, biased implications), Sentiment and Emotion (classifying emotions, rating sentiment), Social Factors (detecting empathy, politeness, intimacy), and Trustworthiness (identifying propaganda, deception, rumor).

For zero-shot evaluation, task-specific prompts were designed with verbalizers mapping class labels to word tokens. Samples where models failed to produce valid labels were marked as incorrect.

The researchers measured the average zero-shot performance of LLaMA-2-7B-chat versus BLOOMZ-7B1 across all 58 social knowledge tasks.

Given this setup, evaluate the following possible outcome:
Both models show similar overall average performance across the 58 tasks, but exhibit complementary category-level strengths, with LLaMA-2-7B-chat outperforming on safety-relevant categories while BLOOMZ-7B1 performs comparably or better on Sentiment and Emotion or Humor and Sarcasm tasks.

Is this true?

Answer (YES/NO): NO